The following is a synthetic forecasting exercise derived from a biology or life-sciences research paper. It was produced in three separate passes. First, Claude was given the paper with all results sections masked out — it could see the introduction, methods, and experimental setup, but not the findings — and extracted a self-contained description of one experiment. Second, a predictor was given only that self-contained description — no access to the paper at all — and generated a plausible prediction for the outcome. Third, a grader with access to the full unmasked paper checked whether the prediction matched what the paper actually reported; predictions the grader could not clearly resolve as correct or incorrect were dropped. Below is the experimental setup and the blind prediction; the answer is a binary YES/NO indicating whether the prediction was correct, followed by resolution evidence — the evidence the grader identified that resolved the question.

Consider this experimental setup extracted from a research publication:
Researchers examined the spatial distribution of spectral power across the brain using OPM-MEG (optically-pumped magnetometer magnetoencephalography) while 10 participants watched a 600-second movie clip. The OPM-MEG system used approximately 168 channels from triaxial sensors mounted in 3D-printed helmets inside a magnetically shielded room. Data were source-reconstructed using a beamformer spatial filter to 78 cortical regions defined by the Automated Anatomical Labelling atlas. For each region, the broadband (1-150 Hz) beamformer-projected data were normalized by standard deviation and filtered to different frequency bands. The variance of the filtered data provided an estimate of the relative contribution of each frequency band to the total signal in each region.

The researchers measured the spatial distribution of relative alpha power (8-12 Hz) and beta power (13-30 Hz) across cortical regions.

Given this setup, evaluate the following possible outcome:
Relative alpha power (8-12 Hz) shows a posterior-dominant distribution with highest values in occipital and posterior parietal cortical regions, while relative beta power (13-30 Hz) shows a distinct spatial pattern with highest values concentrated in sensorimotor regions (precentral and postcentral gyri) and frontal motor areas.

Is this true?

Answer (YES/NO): YES